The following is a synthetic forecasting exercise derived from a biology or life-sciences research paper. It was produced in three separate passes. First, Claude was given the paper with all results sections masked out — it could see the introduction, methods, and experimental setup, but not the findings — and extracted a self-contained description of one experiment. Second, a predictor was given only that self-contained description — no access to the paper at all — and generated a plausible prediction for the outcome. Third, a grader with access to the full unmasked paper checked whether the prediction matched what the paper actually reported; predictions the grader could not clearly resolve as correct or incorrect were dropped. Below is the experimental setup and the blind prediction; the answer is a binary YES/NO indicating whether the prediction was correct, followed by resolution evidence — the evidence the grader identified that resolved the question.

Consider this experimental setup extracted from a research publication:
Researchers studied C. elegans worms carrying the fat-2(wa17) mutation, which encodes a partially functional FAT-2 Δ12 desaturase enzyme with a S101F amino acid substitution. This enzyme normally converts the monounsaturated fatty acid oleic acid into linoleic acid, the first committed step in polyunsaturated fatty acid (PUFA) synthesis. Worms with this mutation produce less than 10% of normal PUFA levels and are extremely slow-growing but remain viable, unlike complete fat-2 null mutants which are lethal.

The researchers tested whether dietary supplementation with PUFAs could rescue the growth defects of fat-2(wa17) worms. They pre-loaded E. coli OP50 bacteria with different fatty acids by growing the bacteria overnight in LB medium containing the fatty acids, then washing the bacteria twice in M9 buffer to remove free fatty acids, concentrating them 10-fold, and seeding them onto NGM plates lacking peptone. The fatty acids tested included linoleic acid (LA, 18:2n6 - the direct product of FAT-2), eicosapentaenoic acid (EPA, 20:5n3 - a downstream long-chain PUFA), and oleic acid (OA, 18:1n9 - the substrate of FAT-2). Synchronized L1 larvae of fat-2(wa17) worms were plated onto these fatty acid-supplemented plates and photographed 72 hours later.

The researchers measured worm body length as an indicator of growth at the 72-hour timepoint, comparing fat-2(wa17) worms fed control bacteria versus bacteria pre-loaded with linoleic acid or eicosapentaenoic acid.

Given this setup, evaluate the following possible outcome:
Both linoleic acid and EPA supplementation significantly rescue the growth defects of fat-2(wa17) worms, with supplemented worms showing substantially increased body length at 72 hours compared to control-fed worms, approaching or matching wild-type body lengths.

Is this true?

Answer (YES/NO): YES